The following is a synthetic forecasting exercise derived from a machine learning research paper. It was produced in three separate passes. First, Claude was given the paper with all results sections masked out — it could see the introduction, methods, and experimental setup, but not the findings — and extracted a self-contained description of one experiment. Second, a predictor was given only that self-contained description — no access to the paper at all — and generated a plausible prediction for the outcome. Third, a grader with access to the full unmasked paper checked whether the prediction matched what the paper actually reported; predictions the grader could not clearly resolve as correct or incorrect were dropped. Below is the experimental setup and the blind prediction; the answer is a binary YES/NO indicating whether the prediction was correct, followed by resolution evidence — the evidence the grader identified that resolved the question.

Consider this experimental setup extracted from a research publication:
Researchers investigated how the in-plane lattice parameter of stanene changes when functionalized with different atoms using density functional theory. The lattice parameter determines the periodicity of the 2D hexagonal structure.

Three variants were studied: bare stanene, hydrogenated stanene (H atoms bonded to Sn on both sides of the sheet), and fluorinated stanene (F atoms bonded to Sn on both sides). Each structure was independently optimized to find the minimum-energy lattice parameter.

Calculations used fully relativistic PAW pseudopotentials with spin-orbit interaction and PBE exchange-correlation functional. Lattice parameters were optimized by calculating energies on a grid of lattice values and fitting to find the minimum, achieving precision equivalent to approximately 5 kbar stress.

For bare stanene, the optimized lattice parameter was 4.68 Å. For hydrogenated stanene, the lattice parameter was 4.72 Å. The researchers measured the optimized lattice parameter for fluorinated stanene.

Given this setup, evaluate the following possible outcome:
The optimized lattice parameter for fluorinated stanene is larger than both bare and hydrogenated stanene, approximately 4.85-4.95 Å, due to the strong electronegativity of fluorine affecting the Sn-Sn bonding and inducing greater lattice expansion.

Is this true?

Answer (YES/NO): NO